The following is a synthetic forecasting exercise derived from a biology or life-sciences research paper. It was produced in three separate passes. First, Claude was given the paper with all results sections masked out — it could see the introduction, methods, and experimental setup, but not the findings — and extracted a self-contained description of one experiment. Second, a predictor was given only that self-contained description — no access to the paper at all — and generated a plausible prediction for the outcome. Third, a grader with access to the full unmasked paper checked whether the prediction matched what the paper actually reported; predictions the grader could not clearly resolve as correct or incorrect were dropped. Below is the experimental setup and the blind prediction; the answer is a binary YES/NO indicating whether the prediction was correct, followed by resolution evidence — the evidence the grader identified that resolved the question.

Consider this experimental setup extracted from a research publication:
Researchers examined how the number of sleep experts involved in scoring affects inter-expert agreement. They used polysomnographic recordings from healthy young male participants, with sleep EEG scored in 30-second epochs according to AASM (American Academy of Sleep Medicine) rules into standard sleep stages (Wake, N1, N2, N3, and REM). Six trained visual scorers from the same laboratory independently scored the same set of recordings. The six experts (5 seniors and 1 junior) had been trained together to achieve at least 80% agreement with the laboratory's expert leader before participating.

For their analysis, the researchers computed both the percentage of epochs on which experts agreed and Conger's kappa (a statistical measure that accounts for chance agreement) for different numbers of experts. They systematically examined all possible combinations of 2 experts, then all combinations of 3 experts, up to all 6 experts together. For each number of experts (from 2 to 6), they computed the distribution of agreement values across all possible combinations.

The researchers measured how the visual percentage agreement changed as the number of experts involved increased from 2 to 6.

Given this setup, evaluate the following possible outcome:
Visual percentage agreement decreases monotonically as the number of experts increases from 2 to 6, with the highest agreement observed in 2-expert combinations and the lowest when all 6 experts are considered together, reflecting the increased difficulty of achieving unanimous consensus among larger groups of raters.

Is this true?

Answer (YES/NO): YES